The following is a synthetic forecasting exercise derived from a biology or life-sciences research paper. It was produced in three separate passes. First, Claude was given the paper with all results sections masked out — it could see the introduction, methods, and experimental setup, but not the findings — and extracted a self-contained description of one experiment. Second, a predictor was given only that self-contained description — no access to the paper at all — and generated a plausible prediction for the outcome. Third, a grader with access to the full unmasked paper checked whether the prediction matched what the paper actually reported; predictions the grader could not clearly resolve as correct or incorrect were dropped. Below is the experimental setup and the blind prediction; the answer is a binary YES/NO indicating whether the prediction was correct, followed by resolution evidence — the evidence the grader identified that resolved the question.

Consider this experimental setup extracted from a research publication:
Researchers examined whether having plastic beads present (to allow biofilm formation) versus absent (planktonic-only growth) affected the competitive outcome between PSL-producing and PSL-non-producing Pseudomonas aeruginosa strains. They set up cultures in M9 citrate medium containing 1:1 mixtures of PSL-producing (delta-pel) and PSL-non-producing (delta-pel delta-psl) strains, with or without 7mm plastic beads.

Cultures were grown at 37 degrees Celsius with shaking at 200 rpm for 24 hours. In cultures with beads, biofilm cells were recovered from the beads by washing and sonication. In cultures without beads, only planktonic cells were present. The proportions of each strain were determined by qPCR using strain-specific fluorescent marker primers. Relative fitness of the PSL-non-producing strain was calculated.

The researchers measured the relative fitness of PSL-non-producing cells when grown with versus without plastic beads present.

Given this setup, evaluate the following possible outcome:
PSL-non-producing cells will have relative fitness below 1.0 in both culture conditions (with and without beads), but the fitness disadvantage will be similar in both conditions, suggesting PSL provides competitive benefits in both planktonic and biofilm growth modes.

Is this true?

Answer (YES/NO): NO